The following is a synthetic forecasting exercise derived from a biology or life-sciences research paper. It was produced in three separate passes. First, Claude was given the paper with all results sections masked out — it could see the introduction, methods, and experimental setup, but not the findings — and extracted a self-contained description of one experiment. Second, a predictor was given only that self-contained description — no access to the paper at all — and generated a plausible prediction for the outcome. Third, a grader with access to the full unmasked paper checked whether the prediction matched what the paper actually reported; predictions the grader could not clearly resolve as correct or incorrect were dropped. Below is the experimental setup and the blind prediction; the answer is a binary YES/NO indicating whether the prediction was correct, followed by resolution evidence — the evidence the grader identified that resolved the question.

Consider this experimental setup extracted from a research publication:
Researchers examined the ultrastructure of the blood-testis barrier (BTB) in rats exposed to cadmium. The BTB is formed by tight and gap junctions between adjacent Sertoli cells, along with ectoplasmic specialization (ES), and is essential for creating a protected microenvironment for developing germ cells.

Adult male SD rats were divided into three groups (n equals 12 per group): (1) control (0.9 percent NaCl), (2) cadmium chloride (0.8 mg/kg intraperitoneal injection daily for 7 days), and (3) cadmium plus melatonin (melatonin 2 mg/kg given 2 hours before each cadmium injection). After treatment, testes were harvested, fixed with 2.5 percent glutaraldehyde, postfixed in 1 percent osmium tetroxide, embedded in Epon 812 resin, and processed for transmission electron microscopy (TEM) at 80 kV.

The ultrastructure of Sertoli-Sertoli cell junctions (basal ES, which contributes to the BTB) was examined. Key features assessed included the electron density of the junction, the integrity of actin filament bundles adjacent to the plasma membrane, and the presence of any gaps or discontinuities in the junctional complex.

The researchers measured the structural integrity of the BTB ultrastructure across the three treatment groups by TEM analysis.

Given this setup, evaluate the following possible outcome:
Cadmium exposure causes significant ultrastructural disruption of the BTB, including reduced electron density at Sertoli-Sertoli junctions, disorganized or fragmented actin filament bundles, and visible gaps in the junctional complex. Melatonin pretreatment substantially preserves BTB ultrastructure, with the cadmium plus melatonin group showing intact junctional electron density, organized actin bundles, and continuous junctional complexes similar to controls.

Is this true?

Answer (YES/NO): YES